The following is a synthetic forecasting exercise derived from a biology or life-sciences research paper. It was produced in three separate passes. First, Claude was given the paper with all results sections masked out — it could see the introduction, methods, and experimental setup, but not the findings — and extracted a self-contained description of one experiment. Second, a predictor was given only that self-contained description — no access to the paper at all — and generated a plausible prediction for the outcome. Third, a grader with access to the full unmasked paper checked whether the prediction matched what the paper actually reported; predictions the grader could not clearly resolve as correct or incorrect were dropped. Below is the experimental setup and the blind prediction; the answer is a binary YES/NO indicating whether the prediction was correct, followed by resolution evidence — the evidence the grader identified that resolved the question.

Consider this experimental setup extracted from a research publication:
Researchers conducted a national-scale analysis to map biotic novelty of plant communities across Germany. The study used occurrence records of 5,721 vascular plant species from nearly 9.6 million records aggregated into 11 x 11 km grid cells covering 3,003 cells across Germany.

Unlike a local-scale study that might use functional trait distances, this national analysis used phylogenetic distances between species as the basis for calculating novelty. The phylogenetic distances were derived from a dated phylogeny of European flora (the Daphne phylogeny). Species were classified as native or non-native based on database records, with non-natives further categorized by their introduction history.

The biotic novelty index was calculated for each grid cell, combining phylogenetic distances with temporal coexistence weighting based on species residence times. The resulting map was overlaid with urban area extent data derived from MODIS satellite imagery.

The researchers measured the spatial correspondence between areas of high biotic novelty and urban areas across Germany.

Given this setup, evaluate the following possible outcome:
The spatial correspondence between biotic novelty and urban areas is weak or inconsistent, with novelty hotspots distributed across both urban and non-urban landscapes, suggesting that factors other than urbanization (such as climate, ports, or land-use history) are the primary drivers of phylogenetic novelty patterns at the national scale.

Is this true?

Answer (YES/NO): NO